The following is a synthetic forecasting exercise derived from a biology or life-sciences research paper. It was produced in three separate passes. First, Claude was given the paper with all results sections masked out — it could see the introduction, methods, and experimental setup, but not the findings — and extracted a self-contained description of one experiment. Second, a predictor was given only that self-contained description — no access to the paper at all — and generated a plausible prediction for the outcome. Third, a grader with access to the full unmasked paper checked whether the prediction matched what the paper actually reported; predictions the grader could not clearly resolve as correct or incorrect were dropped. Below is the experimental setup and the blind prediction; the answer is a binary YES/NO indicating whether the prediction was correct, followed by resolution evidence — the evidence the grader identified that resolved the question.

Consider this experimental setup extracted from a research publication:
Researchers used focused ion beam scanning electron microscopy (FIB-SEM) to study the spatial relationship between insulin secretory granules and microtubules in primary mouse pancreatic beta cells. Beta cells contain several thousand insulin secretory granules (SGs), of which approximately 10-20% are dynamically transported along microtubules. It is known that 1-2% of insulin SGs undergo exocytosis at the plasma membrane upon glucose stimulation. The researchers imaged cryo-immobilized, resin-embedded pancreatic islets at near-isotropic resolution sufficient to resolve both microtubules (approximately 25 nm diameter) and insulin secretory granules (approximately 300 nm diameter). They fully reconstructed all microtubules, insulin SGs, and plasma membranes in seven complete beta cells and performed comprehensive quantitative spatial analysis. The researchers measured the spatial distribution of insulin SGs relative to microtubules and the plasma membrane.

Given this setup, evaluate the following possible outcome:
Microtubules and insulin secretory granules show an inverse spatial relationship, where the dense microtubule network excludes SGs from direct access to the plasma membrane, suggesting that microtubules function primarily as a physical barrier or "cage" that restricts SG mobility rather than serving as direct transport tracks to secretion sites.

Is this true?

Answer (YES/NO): NO